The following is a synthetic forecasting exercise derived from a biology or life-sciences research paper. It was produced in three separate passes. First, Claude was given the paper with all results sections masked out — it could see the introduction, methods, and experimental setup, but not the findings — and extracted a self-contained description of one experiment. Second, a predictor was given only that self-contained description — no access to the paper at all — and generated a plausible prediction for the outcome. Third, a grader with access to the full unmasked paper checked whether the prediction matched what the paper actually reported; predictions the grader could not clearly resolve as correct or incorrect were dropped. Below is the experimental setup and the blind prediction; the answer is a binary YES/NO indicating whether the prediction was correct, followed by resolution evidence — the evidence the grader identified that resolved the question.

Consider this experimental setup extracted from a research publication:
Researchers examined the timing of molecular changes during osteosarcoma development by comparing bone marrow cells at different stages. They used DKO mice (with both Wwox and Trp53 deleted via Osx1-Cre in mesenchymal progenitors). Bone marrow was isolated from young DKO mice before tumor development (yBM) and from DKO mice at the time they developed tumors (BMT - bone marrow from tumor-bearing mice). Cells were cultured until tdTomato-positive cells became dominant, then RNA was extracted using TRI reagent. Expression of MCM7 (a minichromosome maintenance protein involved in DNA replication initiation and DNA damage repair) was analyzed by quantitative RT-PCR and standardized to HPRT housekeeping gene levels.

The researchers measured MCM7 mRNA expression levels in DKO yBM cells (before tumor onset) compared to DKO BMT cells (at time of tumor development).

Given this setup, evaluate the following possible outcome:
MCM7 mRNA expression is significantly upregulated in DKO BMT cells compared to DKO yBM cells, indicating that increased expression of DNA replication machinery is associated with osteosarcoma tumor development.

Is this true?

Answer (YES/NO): NO